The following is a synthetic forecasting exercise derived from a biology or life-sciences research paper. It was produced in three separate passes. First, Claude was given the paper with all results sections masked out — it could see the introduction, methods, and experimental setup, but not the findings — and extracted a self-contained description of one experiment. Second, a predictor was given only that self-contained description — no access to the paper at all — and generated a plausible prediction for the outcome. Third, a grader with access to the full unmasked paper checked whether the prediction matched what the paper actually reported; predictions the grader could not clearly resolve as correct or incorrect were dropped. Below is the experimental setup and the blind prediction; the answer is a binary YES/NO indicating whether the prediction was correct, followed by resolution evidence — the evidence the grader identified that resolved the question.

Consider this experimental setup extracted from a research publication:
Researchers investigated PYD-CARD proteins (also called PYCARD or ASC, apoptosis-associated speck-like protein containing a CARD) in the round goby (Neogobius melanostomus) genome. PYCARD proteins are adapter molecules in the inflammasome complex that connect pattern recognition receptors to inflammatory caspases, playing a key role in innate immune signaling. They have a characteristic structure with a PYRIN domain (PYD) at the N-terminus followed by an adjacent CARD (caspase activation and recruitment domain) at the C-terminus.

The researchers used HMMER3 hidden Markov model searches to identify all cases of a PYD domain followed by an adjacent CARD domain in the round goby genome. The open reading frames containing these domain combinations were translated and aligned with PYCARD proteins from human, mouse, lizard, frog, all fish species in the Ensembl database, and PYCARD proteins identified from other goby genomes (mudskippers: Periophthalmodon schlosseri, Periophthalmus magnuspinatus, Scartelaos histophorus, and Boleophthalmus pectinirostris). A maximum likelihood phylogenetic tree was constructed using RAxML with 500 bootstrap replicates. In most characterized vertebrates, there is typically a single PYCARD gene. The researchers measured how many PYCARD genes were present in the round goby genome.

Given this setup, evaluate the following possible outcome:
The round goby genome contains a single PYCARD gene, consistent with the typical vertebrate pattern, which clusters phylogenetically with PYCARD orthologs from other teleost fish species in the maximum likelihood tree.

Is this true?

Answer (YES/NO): NO